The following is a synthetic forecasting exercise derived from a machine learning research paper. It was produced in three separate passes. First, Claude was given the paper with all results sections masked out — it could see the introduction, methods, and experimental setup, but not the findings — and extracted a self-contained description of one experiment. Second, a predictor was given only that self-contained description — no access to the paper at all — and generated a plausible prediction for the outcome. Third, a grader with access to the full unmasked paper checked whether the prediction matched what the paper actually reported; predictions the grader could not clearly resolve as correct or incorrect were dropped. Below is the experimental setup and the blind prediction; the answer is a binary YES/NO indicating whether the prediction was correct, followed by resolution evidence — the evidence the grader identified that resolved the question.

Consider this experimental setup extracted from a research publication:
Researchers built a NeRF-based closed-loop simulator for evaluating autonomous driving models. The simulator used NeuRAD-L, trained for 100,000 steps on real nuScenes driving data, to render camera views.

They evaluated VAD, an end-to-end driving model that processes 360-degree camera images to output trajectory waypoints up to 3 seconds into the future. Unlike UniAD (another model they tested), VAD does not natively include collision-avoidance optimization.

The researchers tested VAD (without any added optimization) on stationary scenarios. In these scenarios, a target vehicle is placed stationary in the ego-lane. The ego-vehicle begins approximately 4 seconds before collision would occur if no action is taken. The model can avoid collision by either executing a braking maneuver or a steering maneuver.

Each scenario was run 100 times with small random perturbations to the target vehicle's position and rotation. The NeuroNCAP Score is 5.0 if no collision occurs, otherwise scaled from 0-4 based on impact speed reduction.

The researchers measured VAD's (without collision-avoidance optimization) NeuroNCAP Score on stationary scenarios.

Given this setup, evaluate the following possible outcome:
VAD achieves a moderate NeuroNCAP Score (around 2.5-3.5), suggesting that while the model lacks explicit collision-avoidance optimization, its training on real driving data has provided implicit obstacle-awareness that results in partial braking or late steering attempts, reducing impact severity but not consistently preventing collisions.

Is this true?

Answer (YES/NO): NO